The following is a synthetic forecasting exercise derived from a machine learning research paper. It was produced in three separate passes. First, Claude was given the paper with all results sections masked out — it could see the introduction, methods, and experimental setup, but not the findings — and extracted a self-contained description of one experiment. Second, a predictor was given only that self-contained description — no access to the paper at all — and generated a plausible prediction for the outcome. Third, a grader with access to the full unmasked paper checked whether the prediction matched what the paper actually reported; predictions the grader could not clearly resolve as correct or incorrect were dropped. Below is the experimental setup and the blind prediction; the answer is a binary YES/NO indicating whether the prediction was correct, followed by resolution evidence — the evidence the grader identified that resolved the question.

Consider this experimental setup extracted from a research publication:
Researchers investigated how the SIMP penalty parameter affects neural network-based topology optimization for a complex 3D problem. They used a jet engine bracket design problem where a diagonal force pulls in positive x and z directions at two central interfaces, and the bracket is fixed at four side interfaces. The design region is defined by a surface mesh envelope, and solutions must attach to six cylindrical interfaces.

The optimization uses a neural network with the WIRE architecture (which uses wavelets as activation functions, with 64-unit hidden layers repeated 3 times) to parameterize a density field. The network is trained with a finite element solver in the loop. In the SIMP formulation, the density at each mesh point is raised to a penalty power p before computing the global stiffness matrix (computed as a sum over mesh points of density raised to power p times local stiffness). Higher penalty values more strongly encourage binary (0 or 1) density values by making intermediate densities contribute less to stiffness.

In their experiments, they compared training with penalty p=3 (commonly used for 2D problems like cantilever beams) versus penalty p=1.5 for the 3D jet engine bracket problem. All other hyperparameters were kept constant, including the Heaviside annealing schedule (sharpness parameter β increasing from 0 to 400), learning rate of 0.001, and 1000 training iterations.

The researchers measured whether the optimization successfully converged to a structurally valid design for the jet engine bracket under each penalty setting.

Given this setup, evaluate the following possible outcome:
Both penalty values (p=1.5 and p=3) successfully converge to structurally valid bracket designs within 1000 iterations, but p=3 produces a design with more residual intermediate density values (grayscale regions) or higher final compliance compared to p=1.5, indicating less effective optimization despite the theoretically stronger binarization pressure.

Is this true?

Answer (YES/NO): NO